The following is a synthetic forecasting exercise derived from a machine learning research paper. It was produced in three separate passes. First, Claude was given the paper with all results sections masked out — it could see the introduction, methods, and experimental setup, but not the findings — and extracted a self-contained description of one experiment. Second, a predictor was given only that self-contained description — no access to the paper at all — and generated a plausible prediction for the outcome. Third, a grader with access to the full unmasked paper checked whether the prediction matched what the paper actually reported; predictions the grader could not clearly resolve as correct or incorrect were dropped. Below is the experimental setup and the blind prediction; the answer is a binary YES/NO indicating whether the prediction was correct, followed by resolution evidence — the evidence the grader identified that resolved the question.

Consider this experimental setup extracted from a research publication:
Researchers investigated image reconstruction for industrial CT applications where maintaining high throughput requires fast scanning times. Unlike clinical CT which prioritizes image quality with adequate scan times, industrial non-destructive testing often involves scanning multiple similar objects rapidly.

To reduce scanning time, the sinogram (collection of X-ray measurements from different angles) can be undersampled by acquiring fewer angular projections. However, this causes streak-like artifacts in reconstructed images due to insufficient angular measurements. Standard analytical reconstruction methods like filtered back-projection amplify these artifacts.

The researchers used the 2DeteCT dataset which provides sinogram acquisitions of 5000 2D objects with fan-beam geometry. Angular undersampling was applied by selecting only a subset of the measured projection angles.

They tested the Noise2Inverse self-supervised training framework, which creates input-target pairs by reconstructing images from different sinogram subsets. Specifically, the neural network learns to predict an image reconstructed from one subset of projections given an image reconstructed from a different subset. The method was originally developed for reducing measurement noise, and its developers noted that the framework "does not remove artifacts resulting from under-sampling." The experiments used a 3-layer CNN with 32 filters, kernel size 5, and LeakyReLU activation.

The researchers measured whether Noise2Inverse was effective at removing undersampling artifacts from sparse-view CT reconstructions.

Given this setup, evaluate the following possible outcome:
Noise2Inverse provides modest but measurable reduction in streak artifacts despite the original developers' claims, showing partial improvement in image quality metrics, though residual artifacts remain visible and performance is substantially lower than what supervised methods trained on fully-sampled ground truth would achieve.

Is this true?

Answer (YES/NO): NO